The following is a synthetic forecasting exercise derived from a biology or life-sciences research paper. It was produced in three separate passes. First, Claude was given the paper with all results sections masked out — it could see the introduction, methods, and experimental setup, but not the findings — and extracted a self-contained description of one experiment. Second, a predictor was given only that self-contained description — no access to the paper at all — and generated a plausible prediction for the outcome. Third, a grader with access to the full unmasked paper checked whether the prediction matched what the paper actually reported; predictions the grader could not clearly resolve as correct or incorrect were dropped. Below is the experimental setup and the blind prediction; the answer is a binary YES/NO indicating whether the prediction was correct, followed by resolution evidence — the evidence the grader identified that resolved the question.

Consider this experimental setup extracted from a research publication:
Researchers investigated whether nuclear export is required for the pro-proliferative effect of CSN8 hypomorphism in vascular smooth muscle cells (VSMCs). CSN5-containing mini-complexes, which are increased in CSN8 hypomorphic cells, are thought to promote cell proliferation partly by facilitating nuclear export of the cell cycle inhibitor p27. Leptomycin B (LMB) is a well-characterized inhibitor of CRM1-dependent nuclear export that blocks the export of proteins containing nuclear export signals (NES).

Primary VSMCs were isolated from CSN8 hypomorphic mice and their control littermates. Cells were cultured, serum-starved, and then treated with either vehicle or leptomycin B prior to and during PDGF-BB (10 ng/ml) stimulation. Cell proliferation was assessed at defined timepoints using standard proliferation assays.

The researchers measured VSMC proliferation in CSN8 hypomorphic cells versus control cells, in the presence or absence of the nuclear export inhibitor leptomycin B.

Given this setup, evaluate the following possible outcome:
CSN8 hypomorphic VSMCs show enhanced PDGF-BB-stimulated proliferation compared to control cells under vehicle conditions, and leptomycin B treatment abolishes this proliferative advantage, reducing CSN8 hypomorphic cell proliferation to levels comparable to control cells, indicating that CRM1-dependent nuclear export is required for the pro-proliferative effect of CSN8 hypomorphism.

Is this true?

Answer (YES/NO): YES